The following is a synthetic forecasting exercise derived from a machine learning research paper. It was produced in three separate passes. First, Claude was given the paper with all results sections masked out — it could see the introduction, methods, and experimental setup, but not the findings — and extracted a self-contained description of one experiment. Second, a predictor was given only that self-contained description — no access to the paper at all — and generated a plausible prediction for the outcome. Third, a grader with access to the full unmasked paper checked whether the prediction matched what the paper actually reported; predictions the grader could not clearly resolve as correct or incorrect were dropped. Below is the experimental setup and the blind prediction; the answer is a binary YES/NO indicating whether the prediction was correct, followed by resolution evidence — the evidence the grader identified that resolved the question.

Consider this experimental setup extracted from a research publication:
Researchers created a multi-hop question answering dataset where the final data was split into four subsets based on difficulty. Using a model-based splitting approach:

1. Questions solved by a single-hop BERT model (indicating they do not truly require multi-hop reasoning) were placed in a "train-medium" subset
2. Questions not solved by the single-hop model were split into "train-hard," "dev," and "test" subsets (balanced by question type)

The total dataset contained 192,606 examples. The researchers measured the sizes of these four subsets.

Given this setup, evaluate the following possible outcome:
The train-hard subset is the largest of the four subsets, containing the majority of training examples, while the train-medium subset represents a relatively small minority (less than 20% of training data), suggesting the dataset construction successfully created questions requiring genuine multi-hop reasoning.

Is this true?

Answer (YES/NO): NO